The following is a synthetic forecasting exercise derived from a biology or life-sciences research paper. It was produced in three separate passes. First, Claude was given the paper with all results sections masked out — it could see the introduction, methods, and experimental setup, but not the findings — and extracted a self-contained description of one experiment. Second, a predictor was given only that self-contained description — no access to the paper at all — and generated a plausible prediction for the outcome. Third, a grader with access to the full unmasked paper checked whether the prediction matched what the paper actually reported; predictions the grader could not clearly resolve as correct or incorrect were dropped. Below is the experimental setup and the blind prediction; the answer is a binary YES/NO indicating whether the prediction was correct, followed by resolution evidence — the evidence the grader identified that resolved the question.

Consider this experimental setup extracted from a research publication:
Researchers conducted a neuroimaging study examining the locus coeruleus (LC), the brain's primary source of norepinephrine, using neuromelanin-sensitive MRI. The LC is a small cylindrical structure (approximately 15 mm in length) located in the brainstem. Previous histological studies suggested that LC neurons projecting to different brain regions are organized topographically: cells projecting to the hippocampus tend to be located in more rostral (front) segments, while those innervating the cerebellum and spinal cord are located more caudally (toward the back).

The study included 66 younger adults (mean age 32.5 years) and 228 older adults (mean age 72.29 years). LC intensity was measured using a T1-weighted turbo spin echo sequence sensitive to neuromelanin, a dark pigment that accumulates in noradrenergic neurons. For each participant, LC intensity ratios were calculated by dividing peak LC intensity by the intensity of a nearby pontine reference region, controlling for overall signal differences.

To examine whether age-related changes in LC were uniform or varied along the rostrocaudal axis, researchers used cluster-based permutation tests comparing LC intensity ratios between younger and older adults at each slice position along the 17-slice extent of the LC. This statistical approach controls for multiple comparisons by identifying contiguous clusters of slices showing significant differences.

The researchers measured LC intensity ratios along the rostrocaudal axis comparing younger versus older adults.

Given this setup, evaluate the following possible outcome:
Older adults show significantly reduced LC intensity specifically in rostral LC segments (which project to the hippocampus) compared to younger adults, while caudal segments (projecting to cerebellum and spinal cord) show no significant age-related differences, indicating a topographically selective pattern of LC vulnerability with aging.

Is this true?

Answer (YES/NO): NO